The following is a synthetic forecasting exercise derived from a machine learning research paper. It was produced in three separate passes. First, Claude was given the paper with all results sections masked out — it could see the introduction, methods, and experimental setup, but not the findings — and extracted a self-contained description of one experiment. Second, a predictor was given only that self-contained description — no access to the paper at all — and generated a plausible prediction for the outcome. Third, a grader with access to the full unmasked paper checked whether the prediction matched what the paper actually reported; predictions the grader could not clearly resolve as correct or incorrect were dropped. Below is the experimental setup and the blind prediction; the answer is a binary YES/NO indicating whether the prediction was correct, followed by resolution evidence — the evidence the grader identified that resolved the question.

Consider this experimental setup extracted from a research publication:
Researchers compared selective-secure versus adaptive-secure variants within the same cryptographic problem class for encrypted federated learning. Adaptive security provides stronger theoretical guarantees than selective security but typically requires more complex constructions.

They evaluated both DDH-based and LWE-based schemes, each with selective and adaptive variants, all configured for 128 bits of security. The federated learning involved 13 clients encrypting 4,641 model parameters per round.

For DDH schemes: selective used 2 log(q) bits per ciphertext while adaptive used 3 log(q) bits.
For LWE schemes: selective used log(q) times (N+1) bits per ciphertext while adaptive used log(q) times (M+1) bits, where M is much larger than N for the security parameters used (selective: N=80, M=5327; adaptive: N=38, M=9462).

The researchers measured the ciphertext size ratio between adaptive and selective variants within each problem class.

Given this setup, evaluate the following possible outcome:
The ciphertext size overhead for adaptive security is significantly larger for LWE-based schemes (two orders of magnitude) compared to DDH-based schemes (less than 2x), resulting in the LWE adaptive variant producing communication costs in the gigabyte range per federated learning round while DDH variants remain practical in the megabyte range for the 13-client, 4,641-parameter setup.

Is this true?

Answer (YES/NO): YES